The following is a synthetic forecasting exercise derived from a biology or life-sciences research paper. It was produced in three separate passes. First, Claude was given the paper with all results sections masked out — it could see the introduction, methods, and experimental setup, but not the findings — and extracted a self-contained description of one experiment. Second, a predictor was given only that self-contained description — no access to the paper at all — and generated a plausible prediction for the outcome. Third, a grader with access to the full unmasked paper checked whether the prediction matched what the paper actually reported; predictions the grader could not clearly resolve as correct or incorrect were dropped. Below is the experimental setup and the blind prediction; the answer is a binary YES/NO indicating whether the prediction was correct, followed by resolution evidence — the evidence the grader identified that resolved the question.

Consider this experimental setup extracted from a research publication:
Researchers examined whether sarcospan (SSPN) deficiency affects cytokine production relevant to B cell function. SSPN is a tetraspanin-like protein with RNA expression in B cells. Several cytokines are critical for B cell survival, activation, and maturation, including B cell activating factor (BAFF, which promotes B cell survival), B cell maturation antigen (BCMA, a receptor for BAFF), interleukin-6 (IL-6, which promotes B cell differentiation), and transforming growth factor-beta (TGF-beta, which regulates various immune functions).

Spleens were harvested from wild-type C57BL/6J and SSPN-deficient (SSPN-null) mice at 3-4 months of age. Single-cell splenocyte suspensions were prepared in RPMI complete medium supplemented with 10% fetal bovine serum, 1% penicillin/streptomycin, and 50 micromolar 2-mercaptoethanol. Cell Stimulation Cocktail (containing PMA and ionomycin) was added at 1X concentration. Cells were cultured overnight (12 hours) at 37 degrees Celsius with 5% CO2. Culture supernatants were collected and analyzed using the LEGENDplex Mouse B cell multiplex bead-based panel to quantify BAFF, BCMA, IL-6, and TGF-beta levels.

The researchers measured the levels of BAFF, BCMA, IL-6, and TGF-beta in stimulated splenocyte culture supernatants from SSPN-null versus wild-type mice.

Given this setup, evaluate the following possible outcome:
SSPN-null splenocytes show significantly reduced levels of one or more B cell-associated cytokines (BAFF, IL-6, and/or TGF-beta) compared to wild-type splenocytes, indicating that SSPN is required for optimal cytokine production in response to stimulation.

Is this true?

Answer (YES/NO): NO